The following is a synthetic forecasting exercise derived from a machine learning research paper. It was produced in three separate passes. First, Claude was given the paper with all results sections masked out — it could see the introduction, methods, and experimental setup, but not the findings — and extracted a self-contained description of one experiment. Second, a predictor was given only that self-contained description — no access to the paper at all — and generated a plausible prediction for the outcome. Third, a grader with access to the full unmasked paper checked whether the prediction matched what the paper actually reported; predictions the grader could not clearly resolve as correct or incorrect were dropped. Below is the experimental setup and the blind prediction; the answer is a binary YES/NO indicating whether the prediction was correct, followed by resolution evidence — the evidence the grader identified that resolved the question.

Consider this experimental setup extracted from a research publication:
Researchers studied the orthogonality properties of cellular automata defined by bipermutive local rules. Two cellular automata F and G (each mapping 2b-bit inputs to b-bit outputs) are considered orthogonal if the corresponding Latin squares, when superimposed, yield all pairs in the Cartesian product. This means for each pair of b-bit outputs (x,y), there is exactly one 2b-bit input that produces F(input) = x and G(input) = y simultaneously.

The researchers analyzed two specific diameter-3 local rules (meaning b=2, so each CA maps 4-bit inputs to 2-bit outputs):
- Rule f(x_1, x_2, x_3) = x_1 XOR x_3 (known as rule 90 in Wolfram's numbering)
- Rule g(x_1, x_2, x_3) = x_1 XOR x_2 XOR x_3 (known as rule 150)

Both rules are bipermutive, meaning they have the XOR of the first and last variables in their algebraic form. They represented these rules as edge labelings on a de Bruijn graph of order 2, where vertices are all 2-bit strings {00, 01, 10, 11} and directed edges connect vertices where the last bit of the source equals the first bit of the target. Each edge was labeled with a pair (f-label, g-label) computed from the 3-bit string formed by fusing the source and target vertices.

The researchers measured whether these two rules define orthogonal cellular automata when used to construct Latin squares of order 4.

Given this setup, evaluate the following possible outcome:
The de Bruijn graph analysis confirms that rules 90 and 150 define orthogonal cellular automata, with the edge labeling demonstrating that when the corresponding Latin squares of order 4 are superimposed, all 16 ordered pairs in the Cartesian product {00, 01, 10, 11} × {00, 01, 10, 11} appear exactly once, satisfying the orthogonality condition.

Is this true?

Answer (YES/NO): YES